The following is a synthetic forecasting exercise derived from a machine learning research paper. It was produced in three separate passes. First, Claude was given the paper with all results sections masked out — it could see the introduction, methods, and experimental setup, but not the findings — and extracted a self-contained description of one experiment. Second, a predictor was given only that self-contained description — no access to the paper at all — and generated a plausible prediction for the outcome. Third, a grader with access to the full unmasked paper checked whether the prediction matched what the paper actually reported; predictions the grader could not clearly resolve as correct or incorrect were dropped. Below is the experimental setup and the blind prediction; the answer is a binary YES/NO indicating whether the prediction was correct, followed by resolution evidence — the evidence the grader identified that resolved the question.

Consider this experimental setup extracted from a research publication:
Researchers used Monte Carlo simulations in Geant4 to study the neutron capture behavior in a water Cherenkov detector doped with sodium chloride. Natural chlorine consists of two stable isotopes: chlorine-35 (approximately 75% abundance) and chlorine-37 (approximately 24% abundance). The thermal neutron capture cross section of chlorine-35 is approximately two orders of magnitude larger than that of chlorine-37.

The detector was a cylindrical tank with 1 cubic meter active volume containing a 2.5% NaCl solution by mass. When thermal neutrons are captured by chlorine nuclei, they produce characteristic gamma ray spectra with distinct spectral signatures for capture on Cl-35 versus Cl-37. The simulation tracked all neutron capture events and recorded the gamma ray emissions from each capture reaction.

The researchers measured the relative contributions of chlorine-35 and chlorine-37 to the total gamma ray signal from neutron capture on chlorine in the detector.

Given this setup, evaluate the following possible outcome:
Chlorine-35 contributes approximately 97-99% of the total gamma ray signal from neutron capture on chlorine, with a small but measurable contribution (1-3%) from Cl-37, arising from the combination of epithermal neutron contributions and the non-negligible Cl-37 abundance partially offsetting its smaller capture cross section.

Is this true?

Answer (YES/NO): NO